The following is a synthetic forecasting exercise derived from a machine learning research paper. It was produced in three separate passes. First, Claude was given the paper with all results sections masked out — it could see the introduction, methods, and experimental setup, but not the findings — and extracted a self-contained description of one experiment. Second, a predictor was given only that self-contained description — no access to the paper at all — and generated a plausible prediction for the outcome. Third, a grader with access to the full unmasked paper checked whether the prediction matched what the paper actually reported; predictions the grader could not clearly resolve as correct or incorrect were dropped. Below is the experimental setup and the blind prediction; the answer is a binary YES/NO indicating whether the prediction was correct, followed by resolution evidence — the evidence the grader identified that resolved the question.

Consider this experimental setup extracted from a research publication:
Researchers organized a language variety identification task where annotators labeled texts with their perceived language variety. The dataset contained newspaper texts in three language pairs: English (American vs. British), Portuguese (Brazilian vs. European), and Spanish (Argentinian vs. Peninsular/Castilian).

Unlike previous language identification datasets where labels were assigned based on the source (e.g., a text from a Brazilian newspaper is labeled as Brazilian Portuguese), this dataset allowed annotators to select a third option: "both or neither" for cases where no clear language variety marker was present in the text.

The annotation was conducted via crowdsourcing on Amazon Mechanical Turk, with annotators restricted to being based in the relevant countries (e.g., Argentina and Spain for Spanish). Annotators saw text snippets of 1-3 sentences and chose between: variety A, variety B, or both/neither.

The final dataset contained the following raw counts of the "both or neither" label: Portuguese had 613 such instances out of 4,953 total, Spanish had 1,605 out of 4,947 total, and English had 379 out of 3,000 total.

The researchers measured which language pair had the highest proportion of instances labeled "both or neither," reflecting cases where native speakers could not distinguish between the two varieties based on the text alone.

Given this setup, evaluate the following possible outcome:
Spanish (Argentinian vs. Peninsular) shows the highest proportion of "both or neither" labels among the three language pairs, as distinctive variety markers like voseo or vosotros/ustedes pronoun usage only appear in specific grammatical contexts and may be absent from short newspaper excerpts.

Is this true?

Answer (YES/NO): YES